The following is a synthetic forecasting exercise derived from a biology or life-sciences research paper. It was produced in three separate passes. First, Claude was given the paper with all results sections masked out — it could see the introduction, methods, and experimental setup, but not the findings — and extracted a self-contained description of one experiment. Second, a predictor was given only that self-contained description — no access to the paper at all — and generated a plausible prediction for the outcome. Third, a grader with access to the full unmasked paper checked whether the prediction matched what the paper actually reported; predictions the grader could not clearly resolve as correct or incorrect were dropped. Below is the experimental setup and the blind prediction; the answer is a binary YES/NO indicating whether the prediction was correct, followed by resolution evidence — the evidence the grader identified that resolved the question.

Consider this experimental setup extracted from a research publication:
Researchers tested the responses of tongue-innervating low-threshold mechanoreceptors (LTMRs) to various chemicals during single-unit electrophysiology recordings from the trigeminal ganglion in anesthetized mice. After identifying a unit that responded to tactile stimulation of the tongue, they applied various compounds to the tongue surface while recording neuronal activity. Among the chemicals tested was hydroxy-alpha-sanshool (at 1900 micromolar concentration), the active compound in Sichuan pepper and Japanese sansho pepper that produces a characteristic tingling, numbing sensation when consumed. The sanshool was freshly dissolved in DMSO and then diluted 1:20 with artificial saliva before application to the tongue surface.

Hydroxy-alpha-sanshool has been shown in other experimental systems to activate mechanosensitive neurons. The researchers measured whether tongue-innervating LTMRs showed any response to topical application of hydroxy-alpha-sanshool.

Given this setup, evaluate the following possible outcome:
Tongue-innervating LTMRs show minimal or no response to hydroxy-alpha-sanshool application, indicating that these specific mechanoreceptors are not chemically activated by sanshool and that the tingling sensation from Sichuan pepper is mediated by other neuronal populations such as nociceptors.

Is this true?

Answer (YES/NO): YES